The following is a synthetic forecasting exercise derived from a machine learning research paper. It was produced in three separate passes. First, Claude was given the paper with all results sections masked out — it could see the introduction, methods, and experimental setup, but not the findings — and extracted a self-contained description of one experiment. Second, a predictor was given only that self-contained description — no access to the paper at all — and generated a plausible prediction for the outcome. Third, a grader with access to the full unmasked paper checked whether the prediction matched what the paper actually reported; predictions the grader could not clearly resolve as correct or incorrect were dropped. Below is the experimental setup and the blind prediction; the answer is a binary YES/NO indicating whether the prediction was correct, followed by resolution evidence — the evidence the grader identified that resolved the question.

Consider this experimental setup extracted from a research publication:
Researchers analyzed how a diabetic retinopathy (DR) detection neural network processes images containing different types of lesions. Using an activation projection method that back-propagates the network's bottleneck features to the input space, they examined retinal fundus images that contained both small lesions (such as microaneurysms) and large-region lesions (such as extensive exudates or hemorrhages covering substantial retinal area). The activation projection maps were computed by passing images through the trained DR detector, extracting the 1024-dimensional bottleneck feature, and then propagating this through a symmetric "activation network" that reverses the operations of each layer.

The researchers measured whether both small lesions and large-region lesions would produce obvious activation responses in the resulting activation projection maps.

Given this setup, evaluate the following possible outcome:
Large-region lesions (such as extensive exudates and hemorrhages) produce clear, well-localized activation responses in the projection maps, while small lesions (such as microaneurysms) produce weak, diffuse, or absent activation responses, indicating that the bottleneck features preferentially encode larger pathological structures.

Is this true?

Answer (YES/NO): NO